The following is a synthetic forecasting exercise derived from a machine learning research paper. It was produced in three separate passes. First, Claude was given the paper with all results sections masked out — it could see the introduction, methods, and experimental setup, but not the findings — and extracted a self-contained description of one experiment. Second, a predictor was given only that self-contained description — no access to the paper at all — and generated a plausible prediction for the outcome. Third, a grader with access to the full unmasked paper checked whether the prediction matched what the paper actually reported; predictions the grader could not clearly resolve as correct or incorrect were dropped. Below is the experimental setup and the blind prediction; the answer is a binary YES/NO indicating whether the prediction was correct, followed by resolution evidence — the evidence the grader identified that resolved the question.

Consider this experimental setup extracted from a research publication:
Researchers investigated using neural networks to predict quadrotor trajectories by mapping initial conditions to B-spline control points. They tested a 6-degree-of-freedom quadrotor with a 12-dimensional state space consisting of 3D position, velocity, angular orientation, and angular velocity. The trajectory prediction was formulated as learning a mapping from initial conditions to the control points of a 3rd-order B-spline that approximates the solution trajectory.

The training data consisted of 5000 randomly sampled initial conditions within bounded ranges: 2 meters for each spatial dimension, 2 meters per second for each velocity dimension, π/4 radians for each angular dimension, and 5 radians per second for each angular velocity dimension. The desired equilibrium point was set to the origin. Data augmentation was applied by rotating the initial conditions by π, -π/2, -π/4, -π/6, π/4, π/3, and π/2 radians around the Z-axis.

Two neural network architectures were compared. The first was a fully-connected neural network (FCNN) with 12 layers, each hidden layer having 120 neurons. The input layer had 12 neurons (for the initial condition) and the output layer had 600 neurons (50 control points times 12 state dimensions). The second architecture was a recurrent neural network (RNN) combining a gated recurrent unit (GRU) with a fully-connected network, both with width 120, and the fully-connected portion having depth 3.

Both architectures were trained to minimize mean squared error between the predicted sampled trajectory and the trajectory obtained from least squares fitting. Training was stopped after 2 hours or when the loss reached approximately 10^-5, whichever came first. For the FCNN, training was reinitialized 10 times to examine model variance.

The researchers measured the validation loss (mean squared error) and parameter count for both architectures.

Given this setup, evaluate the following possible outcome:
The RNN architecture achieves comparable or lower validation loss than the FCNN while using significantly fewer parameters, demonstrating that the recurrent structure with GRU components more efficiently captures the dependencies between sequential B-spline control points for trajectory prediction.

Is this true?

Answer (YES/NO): YES